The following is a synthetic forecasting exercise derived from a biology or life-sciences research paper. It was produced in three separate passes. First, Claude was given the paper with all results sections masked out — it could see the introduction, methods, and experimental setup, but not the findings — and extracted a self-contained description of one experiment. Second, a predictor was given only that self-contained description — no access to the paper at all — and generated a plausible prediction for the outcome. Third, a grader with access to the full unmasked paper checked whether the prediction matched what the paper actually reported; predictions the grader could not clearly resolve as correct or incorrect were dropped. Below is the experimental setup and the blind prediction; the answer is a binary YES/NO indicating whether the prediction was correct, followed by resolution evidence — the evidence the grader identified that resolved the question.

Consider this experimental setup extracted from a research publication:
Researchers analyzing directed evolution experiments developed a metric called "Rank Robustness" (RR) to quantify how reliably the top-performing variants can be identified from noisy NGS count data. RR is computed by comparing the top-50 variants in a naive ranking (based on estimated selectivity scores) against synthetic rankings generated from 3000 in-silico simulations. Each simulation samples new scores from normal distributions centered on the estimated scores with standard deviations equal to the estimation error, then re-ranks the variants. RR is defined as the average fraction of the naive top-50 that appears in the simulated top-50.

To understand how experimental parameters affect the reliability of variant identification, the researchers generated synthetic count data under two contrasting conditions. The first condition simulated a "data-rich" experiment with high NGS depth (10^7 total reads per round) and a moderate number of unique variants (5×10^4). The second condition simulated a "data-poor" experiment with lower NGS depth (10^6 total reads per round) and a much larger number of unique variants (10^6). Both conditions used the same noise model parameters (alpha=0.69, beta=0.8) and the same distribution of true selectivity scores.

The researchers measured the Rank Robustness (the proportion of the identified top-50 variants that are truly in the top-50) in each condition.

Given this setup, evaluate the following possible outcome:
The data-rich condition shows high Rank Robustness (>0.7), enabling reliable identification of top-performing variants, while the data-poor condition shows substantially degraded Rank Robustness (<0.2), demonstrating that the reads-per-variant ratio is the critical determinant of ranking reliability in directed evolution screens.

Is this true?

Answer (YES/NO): NO